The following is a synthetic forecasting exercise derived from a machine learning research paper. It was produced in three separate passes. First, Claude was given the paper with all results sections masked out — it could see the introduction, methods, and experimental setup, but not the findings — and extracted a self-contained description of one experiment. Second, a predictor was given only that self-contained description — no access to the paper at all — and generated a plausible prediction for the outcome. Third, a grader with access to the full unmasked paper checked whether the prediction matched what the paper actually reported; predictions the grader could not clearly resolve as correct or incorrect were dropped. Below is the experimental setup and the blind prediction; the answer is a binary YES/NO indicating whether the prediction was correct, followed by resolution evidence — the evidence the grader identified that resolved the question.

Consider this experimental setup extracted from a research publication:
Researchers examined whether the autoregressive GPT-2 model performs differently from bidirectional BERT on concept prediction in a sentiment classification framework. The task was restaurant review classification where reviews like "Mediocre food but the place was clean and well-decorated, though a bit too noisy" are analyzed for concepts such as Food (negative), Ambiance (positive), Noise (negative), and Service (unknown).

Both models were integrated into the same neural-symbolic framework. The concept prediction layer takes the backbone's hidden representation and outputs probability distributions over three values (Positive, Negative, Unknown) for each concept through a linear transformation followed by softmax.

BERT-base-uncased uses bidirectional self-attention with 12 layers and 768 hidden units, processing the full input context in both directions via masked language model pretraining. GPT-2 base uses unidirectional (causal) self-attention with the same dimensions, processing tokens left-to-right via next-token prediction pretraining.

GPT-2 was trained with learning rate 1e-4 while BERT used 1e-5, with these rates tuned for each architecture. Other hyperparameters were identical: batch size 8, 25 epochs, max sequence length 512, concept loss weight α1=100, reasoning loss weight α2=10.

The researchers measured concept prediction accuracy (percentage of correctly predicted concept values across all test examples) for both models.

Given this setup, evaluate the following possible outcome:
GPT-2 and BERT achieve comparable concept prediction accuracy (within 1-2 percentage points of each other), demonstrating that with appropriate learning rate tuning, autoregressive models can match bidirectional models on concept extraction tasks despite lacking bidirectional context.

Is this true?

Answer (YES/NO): YES